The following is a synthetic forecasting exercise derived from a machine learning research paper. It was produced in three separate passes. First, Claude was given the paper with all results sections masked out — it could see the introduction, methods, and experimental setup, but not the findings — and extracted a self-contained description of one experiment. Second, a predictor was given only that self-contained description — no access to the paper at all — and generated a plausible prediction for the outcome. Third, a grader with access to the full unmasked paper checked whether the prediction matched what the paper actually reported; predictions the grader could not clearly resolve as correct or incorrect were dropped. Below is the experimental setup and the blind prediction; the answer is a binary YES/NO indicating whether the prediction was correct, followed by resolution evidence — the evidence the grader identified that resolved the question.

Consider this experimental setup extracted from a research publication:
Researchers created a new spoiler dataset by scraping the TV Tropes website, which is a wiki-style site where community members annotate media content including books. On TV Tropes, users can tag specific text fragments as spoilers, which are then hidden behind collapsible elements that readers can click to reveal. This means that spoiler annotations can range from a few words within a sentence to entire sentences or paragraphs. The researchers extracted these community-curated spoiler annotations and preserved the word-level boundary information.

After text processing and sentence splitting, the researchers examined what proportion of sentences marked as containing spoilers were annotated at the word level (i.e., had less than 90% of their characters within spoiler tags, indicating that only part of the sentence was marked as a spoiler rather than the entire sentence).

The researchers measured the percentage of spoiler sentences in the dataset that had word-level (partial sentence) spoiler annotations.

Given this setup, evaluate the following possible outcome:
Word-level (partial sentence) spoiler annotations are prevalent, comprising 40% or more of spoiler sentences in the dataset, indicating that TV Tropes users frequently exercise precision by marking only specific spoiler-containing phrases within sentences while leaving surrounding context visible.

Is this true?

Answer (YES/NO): YES